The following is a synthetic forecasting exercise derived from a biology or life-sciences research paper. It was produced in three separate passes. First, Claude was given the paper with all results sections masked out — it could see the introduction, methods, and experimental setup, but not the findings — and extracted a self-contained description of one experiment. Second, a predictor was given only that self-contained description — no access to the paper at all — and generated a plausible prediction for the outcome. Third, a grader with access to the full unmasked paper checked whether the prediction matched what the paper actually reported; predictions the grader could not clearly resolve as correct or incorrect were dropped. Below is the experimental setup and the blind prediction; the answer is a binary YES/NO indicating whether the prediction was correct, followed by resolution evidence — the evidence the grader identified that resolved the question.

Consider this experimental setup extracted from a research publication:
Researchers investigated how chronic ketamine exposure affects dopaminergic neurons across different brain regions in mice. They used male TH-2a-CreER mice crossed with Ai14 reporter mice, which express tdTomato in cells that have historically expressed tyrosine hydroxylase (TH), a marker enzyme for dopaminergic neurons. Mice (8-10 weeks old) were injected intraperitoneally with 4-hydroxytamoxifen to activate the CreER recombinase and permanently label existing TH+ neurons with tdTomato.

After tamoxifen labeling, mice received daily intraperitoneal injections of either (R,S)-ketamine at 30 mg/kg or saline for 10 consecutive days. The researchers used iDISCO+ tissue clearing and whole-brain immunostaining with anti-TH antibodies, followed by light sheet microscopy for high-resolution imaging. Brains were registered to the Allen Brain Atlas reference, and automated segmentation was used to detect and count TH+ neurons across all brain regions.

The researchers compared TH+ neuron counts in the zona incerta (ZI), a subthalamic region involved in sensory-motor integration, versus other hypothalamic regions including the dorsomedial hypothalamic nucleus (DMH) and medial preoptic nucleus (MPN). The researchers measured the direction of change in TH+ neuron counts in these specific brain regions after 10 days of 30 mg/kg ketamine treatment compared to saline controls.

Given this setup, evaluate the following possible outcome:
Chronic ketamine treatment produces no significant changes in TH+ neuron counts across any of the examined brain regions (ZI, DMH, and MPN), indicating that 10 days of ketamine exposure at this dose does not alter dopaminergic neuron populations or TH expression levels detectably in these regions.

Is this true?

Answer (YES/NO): NO